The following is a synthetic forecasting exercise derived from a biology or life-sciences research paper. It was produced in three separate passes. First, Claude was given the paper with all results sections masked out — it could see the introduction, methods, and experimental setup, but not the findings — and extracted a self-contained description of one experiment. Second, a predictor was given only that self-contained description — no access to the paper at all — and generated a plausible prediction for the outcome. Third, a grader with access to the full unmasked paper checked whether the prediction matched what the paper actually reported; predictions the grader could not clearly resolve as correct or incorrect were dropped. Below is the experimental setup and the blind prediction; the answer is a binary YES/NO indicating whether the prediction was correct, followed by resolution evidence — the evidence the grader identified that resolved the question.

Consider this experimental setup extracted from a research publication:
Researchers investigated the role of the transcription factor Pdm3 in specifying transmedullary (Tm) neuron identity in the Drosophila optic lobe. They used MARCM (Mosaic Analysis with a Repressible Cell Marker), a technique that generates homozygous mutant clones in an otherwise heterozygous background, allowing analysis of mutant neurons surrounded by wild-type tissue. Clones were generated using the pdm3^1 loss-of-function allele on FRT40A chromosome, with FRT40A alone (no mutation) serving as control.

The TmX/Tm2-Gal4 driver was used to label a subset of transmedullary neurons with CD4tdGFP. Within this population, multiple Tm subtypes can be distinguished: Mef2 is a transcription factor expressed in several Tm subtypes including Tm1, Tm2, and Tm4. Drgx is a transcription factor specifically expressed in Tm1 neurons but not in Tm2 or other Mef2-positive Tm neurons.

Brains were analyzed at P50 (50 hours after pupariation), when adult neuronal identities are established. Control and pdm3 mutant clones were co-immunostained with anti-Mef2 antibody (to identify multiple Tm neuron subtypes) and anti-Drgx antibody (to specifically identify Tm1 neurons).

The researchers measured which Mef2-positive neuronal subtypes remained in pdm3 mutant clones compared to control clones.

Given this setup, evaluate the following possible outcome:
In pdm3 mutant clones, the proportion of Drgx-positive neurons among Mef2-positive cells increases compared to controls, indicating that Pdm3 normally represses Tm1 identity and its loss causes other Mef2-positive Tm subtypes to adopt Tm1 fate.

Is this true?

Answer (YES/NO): NO